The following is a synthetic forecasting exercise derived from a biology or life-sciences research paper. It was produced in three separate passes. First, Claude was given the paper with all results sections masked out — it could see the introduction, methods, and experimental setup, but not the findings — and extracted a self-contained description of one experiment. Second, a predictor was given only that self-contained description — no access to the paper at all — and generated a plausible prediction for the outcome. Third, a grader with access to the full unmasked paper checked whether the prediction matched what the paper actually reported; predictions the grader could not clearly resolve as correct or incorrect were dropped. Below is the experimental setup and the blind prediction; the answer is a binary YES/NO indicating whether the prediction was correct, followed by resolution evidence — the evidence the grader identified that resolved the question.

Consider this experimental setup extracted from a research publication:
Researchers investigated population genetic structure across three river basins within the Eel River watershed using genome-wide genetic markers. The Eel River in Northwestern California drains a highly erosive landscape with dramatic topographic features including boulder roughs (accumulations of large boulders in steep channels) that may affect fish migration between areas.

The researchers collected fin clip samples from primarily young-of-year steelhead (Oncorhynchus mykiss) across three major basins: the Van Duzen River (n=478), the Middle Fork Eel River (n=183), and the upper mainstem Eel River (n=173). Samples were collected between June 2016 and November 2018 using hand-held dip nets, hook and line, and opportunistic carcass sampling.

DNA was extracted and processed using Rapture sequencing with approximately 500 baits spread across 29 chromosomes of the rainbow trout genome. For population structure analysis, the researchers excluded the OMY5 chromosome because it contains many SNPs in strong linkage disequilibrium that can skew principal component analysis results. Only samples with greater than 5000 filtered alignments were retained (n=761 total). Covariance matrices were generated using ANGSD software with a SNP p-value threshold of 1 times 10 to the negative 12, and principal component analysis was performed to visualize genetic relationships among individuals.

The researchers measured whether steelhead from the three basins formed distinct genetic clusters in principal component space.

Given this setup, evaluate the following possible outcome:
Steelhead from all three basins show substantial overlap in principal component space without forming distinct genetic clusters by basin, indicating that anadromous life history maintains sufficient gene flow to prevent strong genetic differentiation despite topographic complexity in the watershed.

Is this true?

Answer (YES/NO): NO